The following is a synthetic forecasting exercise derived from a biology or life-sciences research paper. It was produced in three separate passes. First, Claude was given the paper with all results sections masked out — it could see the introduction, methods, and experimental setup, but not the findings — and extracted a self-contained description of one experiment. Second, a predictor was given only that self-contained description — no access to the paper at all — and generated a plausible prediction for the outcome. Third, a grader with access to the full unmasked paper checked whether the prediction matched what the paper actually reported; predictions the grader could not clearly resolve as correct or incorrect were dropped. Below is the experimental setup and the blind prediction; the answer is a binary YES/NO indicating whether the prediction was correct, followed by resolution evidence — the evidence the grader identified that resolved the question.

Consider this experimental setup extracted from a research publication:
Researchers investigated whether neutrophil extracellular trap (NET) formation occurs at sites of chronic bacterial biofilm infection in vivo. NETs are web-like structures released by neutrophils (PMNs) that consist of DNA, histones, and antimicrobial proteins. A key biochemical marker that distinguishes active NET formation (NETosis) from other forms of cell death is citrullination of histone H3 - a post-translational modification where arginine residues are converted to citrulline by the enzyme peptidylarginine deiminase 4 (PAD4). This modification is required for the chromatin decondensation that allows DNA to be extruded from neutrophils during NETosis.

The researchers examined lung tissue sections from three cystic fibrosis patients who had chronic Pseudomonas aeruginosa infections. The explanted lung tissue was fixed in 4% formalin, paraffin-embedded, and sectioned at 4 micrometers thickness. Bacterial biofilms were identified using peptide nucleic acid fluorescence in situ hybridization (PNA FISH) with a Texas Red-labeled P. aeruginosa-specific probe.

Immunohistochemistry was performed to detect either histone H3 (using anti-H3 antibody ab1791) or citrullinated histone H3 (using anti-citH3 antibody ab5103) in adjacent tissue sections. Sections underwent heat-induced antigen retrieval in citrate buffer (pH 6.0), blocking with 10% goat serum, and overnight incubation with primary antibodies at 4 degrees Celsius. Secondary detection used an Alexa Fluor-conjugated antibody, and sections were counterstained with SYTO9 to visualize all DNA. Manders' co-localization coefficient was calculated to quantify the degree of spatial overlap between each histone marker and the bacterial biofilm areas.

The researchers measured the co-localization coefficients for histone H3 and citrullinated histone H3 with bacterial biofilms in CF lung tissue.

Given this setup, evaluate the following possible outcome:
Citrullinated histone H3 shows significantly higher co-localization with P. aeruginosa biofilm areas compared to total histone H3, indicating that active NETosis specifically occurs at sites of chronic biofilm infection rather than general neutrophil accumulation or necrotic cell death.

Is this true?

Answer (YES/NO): NO